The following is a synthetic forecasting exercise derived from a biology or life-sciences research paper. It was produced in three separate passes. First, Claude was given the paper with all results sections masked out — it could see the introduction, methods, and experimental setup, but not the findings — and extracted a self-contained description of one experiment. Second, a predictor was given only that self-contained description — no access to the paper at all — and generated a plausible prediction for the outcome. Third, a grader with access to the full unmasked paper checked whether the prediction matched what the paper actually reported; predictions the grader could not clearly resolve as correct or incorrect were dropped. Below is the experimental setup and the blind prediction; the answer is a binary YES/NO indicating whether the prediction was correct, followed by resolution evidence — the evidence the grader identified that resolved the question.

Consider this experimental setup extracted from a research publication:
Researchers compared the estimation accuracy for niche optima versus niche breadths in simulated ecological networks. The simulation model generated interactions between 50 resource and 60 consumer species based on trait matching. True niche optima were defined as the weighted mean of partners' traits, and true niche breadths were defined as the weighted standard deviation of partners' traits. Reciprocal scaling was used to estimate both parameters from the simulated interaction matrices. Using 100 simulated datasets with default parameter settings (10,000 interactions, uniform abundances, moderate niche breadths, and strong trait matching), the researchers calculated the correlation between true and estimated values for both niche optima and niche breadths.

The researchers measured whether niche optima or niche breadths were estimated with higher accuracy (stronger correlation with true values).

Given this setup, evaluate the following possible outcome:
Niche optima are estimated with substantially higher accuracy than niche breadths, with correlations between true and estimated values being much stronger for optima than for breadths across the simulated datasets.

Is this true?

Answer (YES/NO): YES